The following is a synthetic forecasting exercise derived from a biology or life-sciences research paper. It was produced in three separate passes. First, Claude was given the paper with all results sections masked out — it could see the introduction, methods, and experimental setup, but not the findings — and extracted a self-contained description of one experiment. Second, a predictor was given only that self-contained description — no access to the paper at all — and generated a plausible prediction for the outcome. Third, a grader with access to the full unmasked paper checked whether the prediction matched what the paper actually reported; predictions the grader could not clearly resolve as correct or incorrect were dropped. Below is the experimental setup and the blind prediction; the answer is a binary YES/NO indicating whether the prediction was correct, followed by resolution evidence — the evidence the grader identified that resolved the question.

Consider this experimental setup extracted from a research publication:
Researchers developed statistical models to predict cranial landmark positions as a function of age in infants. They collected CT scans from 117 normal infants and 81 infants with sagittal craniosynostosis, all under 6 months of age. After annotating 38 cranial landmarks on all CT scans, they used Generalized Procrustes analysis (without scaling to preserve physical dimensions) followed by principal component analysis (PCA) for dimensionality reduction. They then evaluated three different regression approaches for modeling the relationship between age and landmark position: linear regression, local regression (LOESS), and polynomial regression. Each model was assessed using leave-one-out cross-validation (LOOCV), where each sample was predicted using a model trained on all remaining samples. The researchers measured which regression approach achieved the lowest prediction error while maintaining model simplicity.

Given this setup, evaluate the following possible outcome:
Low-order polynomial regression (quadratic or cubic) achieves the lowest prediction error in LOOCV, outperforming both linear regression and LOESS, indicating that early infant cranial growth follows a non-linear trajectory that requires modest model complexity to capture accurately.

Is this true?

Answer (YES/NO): NO